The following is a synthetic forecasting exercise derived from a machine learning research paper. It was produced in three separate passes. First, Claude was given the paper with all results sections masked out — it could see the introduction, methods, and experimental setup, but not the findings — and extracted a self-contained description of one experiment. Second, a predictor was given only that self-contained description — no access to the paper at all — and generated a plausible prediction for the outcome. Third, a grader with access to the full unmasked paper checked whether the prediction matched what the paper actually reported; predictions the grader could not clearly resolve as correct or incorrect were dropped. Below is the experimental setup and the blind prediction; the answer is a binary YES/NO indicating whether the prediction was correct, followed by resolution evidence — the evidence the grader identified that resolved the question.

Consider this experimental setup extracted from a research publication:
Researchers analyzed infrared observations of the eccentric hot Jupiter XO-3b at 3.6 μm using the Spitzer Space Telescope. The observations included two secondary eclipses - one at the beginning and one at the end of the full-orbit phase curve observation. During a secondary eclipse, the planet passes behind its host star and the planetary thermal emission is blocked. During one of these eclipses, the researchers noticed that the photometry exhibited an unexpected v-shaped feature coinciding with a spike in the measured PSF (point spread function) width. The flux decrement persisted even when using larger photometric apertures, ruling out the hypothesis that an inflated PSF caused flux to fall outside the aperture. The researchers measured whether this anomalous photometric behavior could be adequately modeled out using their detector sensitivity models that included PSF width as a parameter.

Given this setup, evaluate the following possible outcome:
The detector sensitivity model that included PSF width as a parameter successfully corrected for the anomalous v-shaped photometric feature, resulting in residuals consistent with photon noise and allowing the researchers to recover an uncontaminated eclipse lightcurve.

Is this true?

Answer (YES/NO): NO